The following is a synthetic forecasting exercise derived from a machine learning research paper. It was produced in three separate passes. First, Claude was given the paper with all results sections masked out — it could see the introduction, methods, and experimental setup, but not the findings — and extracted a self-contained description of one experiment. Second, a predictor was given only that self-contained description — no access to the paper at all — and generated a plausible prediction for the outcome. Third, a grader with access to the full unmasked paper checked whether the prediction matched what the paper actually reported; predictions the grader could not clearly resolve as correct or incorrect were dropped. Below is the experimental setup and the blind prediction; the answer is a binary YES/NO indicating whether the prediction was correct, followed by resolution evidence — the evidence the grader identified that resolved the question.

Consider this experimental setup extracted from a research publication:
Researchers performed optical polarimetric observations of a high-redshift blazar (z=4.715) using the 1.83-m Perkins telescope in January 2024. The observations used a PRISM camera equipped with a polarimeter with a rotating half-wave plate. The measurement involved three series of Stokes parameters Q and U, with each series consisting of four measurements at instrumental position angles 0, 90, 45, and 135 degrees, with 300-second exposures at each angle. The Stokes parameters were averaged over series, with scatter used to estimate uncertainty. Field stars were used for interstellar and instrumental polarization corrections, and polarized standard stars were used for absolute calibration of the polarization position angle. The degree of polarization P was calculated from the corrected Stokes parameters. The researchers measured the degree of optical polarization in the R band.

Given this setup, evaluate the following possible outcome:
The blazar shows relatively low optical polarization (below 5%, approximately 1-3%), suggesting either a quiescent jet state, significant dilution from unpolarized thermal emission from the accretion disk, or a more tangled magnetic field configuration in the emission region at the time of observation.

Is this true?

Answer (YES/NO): NO